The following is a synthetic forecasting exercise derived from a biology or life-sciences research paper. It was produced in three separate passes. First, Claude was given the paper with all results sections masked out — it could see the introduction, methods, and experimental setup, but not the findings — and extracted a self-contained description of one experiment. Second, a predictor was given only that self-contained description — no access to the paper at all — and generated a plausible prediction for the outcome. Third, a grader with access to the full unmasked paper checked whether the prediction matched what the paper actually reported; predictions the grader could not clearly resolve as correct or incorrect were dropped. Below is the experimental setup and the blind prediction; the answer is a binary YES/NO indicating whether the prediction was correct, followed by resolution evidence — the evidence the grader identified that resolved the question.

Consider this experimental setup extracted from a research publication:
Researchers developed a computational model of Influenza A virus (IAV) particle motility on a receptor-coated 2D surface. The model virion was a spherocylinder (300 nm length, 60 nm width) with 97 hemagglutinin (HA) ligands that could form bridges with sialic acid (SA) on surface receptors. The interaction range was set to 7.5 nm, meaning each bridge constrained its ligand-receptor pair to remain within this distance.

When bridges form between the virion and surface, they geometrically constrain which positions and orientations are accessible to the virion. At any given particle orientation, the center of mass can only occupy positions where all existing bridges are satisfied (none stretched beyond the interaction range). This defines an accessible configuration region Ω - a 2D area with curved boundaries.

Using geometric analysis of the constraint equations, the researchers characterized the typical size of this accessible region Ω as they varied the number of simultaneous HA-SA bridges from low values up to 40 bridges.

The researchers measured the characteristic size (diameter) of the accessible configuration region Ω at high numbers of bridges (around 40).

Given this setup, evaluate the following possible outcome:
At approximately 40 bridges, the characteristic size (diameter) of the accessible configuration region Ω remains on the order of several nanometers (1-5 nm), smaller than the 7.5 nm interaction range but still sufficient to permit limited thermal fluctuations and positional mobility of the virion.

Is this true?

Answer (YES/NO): NO